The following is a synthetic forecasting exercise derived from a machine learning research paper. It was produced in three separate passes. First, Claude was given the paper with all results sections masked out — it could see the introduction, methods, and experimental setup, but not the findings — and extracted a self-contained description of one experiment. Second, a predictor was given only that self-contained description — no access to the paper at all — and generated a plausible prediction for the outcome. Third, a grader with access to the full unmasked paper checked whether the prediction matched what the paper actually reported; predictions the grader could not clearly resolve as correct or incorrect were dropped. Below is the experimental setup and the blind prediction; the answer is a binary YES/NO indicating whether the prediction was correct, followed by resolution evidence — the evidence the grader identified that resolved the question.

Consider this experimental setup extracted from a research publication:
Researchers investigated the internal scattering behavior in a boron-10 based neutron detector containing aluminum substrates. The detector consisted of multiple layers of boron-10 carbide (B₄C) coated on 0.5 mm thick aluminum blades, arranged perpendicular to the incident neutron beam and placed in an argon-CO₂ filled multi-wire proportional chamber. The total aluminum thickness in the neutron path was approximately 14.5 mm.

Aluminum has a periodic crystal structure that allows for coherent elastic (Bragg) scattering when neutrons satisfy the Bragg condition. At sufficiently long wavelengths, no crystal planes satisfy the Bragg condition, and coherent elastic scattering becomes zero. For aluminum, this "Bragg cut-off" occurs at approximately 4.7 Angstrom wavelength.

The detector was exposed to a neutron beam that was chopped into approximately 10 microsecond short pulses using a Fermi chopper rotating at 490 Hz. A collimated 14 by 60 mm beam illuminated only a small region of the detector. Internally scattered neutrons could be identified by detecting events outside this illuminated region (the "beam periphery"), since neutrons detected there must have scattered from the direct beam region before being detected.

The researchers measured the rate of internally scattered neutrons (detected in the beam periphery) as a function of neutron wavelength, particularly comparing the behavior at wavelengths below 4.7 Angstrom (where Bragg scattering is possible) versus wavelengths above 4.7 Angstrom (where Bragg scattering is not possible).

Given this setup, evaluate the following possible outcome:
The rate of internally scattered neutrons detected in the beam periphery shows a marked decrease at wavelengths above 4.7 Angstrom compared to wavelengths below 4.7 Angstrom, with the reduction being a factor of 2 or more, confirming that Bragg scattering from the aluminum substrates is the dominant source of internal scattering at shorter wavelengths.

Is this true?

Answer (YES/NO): YES